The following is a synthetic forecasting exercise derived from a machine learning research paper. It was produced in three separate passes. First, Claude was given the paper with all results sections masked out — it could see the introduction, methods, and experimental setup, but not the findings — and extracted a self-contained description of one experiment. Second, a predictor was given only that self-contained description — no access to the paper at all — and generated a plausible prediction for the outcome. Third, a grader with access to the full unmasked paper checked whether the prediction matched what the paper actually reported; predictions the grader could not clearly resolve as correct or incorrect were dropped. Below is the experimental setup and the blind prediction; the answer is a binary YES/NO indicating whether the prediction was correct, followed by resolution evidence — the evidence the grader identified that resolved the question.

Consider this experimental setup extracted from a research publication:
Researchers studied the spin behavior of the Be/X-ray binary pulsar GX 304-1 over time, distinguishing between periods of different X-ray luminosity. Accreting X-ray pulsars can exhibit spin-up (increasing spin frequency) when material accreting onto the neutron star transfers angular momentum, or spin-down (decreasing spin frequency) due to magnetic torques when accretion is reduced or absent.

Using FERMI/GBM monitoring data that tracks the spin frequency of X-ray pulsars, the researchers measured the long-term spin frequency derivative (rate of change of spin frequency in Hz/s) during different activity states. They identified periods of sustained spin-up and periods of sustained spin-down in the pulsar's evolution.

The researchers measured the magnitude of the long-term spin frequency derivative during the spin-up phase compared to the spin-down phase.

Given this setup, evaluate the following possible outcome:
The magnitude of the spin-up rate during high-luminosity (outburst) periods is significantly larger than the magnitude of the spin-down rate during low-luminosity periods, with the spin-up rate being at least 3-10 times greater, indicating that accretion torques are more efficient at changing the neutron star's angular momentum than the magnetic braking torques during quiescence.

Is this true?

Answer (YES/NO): NO